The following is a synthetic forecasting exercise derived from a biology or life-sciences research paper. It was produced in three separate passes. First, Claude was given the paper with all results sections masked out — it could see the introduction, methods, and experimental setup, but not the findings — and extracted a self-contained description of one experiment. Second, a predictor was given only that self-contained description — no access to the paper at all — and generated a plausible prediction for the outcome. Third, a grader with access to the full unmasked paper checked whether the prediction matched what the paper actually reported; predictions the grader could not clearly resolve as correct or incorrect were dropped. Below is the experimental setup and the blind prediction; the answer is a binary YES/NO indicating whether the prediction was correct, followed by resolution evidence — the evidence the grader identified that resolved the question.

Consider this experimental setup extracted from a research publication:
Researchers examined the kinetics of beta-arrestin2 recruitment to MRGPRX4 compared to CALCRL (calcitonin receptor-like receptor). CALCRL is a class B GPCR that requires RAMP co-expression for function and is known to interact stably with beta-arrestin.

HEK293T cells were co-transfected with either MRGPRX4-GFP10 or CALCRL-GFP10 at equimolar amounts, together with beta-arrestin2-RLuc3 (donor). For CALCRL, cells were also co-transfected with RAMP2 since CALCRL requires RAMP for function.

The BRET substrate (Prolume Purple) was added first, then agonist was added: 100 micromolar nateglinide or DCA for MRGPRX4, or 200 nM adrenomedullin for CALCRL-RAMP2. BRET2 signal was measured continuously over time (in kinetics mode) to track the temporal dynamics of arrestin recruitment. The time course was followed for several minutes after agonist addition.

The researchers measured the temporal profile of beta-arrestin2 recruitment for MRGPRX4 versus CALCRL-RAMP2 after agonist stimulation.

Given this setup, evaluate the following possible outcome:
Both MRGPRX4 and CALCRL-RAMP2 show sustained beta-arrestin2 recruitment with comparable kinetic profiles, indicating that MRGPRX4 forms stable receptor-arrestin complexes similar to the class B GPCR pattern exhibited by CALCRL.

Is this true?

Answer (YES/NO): NO